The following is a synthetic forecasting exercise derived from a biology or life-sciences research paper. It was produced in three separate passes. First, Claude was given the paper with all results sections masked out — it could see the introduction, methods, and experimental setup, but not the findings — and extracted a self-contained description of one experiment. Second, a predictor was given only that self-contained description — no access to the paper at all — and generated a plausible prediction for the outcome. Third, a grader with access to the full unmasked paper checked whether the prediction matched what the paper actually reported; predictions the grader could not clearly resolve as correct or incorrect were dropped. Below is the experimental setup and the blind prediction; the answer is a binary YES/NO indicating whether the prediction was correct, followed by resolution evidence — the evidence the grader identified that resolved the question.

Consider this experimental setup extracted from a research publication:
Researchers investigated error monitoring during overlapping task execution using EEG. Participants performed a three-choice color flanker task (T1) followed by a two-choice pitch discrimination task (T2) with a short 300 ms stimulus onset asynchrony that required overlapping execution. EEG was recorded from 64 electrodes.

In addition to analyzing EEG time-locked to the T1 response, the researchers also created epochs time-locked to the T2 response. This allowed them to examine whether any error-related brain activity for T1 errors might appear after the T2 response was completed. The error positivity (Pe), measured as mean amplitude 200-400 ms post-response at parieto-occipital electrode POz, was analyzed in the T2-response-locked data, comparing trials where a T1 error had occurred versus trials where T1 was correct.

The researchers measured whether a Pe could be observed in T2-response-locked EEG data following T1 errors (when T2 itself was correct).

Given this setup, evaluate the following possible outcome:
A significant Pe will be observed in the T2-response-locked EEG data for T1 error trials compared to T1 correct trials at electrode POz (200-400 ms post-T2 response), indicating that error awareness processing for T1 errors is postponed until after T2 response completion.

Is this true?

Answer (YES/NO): YES